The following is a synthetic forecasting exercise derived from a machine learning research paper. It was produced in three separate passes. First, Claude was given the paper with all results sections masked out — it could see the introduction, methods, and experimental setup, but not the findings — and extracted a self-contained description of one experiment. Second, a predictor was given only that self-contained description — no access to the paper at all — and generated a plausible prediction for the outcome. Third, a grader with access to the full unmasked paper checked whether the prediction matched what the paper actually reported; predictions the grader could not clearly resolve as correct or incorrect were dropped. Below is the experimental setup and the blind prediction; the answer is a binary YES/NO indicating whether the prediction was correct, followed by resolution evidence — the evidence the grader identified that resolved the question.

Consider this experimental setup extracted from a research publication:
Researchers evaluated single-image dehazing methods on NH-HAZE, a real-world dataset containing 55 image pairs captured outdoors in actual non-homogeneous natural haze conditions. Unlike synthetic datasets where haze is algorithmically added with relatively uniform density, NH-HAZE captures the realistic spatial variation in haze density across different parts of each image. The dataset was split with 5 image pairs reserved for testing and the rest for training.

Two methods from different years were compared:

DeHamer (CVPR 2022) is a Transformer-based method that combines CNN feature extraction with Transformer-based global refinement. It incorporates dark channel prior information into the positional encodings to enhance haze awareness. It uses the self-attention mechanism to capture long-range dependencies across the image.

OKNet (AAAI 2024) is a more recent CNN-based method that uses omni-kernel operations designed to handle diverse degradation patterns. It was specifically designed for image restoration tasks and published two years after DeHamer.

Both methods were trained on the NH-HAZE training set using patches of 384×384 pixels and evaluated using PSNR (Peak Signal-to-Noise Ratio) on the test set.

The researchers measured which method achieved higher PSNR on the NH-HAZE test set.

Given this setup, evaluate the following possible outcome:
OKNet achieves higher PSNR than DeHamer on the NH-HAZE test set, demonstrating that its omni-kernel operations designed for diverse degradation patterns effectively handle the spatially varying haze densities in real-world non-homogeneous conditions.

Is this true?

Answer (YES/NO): NO